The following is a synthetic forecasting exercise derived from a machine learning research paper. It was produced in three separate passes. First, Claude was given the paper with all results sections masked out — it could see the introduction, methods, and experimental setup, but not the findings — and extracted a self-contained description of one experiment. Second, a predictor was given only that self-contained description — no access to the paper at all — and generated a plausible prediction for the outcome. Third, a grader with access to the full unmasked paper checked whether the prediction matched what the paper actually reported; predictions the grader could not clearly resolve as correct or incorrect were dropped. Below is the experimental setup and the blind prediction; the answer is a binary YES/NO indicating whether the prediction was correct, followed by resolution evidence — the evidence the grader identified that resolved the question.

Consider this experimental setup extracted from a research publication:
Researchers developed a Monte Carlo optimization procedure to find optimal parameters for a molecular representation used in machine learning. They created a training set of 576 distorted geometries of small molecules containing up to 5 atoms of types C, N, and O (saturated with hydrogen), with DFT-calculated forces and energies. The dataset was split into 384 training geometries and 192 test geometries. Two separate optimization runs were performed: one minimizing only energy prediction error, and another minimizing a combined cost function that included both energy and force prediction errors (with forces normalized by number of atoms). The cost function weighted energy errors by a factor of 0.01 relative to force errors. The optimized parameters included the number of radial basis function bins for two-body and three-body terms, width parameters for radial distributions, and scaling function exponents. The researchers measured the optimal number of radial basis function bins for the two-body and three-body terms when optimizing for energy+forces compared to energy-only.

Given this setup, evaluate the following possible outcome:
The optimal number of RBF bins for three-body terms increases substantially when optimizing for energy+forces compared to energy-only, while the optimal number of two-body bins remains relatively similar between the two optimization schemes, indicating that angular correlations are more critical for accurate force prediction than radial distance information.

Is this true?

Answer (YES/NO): NO